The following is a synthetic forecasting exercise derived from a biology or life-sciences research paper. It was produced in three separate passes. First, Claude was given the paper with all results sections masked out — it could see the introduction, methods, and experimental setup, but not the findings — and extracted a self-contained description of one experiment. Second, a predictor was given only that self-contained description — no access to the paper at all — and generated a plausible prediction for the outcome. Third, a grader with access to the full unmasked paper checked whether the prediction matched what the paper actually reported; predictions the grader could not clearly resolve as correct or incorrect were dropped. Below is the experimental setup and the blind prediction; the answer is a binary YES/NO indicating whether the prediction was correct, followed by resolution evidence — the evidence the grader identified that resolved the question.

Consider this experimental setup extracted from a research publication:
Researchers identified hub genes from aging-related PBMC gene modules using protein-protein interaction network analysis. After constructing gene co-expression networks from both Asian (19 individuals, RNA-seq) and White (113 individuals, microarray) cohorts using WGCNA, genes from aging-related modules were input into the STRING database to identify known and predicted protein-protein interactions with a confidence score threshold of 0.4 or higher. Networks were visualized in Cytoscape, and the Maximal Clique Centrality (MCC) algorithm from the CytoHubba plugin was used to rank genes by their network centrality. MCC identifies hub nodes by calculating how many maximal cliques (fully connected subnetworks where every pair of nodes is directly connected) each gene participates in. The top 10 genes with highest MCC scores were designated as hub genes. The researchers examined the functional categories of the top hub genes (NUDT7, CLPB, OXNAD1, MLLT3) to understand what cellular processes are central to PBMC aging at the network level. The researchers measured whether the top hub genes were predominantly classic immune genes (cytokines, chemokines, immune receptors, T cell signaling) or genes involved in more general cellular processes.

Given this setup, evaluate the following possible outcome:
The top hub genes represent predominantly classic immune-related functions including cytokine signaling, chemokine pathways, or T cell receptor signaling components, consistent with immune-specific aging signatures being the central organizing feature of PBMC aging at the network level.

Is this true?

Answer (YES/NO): NO